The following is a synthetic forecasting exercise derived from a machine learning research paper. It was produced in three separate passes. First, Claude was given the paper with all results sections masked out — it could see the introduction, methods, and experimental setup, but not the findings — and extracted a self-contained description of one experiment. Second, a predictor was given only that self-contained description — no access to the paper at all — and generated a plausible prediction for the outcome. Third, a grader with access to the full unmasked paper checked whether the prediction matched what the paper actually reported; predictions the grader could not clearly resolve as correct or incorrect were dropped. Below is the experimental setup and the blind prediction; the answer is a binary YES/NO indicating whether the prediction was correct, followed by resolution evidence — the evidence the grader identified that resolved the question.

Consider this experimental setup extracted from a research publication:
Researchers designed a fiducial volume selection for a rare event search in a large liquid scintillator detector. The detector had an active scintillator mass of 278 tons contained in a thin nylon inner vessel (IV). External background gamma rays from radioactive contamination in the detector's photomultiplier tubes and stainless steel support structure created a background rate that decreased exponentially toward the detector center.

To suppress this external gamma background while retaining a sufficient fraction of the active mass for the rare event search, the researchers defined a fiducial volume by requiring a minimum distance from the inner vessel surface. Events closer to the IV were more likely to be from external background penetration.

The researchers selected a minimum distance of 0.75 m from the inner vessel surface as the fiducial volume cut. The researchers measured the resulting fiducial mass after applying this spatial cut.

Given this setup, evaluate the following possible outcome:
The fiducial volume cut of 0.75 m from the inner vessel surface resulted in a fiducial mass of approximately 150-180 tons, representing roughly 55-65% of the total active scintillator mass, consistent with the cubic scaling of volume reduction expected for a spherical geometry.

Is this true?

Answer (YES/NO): NO